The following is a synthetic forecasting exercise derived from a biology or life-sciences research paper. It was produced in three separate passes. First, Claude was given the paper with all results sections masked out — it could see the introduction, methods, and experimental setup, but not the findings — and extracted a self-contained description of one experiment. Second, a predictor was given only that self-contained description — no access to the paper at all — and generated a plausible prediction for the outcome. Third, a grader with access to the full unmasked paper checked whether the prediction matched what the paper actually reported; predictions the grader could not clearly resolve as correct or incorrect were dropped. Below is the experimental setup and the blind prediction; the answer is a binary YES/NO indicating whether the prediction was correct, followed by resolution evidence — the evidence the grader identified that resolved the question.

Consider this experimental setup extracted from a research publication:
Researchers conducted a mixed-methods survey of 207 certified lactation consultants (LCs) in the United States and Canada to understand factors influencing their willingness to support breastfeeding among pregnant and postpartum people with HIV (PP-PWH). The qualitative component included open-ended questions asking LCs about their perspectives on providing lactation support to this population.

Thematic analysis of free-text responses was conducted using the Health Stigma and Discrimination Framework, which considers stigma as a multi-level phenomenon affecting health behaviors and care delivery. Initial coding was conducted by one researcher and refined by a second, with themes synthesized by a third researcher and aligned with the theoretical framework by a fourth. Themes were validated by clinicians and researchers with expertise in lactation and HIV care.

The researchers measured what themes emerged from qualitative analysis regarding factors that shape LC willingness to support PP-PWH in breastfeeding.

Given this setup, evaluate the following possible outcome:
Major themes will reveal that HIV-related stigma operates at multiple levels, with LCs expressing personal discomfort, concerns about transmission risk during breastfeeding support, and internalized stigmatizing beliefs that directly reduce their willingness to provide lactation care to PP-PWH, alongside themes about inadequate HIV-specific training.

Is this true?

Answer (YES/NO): NO